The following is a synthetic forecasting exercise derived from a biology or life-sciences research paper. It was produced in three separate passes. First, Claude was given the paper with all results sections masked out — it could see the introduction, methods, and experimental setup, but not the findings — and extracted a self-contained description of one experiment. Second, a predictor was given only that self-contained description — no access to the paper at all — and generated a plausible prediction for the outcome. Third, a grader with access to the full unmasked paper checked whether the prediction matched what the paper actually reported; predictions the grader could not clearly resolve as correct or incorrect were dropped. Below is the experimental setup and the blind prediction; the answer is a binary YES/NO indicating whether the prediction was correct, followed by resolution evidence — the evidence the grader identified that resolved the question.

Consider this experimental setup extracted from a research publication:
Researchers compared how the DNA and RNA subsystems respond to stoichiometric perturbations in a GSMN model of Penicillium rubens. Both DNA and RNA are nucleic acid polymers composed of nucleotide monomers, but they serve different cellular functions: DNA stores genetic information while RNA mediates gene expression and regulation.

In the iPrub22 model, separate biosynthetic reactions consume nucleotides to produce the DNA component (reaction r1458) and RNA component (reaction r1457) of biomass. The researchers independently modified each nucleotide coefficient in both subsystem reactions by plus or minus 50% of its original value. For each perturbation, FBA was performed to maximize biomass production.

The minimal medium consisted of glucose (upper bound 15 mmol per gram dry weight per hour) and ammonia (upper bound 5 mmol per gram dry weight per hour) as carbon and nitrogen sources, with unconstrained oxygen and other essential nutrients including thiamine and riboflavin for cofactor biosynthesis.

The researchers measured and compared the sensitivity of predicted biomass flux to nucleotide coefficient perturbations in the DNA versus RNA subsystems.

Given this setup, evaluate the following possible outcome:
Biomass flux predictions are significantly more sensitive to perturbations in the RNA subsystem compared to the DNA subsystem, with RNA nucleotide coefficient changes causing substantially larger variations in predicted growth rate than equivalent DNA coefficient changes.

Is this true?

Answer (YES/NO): NO